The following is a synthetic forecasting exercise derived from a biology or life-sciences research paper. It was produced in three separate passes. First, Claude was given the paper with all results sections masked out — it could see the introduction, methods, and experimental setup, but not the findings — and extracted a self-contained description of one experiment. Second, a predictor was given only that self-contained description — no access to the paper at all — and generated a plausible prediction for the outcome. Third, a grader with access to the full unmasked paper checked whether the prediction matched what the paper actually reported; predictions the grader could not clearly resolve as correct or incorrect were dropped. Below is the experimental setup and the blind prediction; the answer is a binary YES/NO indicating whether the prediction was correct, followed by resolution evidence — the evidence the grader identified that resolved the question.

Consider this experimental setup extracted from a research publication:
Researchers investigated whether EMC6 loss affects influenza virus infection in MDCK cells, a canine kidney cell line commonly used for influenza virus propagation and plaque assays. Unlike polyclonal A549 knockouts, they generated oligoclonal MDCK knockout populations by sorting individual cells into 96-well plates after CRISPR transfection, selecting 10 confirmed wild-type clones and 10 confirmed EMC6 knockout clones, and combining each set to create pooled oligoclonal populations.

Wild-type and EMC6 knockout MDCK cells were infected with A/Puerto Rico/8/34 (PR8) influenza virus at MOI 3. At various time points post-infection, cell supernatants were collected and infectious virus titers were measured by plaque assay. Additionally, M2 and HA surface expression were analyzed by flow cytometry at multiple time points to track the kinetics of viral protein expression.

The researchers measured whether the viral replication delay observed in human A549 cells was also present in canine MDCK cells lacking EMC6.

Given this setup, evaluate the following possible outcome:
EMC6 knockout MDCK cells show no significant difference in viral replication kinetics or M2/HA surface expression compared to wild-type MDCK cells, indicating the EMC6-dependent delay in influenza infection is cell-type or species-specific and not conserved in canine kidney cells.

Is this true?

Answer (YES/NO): NO